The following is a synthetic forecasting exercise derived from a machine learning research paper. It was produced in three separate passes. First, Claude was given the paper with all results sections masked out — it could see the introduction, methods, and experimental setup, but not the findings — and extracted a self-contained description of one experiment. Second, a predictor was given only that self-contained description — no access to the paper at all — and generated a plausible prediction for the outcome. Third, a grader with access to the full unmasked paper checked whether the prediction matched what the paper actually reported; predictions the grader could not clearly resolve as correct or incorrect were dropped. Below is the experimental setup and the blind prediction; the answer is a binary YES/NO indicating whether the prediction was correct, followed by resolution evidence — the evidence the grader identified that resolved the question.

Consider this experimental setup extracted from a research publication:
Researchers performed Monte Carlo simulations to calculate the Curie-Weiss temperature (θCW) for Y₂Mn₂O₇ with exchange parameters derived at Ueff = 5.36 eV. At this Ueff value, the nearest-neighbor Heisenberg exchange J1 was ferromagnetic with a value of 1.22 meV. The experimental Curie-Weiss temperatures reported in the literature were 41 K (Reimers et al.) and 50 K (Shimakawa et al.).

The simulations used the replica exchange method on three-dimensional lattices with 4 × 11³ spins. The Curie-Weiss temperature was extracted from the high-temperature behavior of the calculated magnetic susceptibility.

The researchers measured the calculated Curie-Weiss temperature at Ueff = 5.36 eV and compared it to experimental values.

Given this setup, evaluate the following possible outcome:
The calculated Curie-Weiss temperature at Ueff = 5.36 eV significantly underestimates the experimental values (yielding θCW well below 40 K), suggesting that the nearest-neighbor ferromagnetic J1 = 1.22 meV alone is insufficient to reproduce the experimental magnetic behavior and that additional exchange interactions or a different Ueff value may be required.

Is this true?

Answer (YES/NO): NO